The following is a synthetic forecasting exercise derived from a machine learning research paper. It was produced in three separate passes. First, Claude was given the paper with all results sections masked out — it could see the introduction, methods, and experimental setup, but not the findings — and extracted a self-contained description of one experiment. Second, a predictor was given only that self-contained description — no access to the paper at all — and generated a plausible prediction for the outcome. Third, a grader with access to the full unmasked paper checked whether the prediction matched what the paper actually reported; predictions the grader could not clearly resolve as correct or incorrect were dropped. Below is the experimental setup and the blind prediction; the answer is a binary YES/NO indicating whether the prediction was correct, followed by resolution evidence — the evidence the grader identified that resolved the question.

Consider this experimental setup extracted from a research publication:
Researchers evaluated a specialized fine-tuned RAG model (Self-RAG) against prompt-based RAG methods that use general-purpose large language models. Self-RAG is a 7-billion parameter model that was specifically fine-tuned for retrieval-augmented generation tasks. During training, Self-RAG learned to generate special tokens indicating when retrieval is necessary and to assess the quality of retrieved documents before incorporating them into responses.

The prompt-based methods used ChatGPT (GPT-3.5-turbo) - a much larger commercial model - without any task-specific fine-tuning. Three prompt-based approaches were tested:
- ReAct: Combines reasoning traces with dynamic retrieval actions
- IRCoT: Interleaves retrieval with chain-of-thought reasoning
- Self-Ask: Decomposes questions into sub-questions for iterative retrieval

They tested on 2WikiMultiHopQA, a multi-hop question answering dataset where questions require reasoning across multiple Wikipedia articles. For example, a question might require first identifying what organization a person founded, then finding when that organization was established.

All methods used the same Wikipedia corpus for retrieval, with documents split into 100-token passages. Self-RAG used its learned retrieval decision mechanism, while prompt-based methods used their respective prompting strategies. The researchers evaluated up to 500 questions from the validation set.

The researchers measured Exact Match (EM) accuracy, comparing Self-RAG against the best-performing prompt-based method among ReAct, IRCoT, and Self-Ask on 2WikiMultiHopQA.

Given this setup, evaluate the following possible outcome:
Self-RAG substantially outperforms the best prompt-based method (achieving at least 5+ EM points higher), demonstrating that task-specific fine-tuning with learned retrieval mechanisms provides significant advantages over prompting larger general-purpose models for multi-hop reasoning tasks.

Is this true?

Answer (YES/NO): NO